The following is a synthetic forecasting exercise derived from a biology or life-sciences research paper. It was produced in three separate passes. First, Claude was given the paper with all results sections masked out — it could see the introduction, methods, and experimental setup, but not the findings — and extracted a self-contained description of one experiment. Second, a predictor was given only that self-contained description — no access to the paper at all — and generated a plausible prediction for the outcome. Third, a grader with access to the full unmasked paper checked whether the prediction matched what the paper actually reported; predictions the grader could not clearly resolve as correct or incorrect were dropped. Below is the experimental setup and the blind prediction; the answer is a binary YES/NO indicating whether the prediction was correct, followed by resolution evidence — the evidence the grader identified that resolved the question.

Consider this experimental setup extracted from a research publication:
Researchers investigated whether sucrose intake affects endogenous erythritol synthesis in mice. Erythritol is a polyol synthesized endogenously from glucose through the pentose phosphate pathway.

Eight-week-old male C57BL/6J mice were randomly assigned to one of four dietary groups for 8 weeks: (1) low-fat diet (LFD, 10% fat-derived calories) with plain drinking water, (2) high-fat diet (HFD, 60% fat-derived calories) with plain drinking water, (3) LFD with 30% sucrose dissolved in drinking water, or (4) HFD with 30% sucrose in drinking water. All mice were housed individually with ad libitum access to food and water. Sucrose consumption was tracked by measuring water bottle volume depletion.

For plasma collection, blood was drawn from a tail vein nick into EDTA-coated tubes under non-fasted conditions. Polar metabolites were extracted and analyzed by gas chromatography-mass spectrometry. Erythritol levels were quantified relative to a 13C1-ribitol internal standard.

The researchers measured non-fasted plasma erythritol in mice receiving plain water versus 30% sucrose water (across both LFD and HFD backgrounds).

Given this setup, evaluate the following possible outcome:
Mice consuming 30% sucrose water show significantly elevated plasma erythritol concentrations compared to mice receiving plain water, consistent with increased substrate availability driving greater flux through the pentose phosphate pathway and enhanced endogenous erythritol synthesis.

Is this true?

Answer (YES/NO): YES